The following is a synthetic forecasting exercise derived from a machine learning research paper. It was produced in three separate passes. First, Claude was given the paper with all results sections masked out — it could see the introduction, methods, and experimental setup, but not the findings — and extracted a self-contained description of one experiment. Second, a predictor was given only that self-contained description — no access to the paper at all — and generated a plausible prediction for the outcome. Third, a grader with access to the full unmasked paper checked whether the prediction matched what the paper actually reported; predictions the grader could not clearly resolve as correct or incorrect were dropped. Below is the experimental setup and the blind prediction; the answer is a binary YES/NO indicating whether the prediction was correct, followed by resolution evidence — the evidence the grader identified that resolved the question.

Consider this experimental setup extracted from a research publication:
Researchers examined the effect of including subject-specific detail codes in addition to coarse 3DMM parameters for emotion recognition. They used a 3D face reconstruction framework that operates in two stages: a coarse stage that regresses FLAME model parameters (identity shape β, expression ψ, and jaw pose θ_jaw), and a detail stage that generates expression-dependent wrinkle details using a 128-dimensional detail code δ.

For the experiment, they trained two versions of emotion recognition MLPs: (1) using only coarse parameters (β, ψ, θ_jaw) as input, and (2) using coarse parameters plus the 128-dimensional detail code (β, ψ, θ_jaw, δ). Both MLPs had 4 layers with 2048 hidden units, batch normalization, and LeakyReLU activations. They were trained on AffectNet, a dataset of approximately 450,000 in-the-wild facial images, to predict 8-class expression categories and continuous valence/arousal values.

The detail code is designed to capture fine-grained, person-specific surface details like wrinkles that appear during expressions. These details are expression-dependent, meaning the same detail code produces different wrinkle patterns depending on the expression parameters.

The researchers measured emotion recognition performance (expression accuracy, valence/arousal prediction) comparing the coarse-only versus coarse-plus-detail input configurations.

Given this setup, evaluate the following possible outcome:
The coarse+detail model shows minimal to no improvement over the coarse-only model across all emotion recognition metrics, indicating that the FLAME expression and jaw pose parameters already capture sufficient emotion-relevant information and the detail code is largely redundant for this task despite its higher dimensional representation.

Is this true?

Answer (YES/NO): YES